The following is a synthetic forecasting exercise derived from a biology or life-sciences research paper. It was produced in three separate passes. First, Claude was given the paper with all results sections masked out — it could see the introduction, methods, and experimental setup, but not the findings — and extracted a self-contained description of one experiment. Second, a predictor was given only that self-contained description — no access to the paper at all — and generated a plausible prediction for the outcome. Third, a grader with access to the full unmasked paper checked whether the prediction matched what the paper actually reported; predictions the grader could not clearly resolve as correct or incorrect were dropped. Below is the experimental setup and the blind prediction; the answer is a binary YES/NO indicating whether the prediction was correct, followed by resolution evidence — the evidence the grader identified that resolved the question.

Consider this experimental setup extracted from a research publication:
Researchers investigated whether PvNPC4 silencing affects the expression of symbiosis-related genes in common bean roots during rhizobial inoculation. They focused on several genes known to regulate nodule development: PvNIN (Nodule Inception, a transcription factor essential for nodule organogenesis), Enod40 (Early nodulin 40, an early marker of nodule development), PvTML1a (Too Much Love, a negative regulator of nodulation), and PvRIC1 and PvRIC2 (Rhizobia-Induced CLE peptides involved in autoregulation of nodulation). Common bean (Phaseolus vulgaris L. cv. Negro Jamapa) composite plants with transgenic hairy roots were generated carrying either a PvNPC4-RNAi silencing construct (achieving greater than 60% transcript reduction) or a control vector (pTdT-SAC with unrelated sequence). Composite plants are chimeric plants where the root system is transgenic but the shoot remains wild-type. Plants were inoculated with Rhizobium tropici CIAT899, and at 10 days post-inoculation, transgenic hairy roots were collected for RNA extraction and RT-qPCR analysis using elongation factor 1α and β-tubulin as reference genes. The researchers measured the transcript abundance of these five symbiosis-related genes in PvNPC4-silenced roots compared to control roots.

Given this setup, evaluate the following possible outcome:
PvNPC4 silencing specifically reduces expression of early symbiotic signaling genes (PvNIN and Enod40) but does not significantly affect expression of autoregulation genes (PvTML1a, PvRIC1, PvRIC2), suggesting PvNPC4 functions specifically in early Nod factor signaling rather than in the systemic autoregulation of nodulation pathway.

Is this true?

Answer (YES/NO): NO